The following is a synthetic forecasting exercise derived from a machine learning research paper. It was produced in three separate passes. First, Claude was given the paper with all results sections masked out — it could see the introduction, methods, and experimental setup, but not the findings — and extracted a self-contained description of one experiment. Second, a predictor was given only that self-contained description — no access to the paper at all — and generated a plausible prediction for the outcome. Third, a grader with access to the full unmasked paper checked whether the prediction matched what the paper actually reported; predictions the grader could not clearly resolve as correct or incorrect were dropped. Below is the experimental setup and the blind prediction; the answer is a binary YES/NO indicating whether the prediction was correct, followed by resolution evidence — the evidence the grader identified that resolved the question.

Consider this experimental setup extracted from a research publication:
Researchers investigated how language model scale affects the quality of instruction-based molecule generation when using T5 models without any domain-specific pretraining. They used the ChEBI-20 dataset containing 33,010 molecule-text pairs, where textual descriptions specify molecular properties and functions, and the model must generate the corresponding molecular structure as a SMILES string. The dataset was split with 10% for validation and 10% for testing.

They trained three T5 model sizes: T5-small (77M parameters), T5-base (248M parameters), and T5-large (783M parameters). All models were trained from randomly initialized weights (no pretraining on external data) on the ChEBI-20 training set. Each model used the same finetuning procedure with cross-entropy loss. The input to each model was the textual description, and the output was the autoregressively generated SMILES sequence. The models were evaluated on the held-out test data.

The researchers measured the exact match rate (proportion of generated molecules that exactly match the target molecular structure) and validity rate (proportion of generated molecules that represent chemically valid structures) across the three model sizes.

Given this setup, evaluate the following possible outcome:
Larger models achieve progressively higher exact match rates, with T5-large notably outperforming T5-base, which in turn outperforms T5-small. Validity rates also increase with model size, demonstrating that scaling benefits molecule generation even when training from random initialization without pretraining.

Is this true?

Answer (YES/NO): YES